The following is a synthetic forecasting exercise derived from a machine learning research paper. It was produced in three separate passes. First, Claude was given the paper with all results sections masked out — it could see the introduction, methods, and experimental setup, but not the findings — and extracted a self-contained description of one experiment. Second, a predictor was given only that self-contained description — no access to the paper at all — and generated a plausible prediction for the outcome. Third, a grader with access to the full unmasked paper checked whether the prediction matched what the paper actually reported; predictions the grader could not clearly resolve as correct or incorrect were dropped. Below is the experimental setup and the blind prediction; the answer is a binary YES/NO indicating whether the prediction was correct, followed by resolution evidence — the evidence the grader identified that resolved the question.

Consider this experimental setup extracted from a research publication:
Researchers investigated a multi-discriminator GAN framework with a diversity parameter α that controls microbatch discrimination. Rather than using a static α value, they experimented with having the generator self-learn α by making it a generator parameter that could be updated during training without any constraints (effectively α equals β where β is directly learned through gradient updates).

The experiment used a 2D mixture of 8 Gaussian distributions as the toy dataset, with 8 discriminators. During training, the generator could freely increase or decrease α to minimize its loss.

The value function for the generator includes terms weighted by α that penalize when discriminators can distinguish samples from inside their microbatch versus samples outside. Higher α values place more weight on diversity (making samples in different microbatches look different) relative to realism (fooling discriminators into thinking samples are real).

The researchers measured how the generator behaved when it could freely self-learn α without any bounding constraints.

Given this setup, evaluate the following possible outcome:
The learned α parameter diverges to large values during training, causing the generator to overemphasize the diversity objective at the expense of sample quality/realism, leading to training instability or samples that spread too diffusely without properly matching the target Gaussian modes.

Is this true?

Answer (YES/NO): YES